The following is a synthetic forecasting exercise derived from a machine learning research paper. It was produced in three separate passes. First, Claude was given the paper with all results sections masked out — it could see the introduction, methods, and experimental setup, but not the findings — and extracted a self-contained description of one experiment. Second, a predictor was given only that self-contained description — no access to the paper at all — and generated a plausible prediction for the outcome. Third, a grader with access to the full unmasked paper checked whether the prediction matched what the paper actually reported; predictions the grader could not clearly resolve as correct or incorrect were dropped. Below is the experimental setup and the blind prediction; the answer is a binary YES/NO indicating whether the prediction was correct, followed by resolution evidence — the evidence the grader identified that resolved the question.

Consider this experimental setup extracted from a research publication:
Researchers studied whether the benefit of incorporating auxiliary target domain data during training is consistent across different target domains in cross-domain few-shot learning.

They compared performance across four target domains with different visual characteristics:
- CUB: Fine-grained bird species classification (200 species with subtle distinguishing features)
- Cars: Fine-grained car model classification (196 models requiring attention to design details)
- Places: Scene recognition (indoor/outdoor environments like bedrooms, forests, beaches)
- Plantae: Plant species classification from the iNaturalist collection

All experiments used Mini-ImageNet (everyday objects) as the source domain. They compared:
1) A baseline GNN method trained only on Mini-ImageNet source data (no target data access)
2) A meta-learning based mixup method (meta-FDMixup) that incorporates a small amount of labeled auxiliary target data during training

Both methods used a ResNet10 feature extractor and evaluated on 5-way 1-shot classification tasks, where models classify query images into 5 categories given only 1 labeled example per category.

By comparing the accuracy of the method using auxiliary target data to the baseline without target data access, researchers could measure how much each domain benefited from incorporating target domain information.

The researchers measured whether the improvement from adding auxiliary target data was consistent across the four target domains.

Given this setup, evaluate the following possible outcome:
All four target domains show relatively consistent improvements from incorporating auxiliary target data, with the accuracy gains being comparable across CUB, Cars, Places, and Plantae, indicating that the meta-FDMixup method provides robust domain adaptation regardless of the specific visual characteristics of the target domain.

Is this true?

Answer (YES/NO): NO